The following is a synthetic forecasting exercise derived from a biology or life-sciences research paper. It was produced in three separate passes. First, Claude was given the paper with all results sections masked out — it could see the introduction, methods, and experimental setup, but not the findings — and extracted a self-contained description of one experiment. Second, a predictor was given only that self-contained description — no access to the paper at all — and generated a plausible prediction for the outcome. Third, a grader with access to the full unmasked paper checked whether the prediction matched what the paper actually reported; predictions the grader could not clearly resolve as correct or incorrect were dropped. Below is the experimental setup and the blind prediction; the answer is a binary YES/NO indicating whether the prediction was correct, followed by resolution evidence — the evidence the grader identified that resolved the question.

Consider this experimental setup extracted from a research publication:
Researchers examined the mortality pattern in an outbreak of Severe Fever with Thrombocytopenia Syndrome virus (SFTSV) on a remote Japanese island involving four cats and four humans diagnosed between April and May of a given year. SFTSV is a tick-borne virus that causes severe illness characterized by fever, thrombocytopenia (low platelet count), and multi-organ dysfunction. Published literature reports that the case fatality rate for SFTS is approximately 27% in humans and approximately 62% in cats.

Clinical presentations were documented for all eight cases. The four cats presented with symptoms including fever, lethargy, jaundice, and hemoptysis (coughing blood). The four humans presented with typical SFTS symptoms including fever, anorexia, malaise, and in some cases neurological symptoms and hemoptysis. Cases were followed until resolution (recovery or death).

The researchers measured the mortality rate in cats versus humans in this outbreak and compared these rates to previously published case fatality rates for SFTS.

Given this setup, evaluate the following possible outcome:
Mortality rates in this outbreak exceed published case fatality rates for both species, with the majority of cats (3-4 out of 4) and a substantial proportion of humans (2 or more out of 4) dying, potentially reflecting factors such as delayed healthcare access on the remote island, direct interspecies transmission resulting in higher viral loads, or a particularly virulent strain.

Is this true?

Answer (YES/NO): NO